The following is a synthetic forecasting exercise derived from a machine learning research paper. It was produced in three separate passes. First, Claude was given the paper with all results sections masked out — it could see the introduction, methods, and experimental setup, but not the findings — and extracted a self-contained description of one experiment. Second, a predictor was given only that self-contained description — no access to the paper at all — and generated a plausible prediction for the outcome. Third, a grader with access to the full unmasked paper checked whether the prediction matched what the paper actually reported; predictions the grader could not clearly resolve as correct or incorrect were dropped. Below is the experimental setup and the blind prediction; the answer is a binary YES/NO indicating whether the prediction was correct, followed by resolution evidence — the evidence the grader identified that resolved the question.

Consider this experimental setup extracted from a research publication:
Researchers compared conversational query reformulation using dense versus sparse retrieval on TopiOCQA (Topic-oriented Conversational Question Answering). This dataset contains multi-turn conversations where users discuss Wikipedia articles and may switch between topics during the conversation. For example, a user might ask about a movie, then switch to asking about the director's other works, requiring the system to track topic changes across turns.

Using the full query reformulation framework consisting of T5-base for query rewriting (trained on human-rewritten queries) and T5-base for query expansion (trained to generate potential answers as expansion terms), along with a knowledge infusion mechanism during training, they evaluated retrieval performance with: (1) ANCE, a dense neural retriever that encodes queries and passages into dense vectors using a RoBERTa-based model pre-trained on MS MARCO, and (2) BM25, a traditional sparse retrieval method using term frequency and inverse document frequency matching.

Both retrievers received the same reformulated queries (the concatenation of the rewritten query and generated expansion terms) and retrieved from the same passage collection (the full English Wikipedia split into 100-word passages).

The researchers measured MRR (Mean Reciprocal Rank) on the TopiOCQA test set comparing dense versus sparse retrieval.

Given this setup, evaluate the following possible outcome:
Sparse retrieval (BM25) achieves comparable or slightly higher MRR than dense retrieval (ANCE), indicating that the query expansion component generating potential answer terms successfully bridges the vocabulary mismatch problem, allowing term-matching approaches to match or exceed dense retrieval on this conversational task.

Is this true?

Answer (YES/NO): NO